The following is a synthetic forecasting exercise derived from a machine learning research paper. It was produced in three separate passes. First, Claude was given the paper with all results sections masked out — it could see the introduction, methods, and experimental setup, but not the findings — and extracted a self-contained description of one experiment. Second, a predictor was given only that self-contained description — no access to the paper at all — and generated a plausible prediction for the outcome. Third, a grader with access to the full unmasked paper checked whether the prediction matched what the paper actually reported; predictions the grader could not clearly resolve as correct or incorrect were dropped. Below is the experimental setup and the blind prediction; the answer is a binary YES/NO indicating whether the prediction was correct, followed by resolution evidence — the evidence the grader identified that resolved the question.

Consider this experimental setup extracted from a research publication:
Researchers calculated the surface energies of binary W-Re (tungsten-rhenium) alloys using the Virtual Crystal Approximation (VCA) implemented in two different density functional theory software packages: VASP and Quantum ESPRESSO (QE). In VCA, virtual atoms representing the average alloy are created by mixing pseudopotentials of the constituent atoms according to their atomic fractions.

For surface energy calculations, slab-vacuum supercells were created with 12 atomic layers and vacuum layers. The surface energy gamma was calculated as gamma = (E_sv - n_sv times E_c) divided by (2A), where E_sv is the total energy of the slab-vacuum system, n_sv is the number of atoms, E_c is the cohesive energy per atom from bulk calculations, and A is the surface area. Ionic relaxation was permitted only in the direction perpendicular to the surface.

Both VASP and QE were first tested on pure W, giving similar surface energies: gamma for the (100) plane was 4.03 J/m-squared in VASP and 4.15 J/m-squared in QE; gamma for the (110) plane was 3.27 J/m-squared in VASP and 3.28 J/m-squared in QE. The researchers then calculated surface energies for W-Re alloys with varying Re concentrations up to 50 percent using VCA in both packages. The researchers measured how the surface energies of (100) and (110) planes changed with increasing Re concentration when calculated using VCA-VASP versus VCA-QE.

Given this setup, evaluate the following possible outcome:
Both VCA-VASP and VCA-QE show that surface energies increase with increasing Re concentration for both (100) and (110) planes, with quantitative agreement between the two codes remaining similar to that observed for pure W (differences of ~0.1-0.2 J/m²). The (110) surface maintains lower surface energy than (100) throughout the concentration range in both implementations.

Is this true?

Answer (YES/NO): NO